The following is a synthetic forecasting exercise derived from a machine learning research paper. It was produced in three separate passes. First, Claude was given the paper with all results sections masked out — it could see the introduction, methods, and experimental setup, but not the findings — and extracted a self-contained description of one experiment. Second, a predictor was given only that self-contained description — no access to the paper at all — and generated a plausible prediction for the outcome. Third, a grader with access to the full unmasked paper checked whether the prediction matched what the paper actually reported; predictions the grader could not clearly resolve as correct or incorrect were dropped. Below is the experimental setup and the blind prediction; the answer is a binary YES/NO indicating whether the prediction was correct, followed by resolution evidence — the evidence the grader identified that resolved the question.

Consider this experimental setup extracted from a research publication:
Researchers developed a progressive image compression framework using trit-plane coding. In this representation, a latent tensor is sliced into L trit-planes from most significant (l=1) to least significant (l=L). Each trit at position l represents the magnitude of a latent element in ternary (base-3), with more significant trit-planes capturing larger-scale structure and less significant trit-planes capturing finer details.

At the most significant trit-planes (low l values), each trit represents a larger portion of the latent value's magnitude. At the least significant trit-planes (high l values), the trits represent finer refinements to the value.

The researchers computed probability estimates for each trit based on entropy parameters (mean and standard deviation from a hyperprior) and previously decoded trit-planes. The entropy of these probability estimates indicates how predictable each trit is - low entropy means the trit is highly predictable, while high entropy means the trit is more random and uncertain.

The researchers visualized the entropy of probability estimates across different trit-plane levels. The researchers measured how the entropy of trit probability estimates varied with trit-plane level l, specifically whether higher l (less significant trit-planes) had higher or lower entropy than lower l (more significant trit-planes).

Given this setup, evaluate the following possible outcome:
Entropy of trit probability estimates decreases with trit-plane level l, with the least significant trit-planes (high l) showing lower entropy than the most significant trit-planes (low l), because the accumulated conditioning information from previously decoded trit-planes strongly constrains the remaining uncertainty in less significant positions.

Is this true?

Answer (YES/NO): NO